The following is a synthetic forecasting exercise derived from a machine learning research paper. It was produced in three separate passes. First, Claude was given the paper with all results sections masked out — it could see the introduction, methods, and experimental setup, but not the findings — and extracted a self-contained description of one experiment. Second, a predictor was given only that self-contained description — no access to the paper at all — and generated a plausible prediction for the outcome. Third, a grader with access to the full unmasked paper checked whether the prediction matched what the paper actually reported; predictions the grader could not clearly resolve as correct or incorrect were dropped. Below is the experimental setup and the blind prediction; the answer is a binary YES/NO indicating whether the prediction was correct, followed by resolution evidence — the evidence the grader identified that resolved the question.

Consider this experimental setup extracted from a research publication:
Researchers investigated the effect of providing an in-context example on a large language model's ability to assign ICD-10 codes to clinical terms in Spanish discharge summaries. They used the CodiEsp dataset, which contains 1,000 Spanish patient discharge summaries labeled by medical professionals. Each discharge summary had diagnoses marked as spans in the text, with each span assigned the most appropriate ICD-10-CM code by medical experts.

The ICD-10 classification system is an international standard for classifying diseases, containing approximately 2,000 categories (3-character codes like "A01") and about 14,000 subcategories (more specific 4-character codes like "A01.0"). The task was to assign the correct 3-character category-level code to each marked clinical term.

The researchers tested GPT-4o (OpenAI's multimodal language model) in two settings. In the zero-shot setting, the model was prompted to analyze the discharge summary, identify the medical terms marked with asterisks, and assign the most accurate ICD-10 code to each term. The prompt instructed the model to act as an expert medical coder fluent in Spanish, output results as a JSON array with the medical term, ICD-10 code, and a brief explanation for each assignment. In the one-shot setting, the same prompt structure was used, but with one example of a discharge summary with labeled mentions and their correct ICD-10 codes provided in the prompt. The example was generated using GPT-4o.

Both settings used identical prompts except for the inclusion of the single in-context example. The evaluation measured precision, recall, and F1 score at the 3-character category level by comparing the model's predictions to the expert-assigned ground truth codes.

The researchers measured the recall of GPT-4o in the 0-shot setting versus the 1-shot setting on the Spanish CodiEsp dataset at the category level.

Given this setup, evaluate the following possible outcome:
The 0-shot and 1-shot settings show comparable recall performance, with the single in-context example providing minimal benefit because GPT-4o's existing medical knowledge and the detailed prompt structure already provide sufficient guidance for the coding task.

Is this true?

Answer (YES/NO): NO